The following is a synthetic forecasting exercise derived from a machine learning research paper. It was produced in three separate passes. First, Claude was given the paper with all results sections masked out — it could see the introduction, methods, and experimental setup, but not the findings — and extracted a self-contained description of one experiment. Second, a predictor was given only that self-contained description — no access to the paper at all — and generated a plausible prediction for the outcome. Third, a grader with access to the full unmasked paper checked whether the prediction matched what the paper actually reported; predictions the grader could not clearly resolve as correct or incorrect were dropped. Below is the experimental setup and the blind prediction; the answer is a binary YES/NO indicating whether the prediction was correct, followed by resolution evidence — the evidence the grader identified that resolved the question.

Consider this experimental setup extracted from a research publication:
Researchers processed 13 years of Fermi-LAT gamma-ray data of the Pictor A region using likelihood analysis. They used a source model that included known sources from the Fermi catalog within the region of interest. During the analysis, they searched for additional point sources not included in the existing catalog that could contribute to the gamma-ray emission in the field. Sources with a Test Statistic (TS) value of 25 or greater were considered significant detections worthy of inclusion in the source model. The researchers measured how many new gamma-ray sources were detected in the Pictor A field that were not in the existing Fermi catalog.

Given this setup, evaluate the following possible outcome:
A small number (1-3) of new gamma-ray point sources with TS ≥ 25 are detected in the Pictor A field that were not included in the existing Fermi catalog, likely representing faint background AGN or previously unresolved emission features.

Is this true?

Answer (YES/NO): YES